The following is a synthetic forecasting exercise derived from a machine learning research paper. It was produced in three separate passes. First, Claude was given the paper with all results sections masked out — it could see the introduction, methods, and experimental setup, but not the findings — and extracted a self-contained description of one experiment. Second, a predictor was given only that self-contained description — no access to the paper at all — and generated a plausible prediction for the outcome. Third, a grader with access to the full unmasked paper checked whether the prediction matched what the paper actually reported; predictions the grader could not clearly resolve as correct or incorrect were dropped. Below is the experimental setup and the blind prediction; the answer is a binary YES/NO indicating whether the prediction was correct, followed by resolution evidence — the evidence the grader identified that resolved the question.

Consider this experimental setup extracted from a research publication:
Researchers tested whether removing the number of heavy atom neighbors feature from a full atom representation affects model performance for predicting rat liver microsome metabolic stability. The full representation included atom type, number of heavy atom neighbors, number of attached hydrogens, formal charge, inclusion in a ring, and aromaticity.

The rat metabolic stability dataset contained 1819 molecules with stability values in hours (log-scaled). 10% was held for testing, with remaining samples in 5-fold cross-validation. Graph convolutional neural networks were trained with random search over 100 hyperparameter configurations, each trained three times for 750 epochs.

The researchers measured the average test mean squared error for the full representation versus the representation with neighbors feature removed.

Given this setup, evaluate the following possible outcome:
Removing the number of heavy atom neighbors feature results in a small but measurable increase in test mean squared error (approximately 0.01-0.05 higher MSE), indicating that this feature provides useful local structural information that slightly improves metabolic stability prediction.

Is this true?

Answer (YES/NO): NO